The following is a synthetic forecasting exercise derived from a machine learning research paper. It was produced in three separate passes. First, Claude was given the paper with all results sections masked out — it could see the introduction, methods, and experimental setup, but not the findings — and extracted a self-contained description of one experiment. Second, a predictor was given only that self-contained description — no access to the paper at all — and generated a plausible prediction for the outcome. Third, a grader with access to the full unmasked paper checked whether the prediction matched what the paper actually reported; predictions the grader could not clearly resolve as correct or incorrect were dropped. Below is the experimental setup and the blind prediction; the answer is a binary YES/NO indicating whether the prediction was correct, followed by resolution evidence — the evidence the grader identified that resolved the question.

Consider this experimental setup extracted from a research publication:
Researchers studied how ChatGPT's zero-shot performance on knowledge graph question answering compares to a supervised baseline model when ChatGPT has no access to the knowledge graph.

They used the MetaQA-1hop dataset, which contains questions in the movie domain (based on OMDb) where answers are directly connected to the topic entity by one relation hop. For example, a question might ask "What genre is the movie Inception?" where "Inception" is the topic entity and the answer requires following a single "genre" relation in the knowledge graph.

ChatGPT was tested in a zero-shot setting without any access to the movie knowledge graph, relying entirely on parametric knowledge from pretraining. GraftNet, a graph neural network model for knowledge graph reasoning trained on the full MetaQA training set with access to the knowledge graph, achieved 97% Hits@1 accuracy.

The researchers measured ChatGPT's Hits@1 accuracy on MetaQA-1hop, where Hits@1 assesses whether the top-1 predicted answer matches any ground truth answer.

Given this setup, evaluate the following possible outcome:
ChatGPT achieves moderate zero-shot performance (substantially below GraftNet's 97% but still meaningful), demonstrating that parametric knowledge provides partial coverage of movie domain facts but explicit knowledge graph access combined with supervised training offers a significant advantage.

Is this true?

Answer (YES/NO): YES